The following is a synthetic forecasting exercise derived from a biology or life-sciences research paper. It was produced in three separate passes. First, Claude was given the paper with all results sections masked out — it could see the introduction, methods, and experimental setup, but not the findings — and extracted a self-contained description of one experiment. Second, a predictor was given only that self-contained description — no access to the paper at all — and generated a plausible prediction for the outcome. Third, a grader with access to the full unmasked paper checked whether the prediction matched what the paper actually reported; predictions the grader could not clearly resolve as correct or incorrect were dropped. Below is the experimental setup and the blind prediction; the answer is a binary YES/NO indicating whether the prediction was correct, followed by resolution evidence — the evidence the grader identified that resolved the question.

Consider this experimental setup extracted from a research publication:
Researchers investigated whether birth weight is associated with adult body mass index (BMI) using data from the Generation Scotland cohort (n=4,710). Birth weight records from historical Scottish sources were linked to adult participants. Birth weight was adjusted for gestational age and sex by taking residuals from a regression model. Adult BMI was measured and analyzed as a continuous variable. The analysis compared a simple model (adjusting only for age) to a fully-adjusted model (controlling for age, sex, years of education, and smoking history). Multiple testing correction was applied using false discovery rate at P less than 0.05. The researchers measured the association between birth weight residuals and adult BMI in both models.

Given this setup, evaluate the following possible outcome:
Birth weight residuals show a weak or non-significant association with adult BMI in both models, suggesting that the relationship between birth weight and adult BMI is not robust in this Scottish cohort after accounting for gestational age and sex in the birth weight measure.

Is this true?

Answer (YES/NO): NO